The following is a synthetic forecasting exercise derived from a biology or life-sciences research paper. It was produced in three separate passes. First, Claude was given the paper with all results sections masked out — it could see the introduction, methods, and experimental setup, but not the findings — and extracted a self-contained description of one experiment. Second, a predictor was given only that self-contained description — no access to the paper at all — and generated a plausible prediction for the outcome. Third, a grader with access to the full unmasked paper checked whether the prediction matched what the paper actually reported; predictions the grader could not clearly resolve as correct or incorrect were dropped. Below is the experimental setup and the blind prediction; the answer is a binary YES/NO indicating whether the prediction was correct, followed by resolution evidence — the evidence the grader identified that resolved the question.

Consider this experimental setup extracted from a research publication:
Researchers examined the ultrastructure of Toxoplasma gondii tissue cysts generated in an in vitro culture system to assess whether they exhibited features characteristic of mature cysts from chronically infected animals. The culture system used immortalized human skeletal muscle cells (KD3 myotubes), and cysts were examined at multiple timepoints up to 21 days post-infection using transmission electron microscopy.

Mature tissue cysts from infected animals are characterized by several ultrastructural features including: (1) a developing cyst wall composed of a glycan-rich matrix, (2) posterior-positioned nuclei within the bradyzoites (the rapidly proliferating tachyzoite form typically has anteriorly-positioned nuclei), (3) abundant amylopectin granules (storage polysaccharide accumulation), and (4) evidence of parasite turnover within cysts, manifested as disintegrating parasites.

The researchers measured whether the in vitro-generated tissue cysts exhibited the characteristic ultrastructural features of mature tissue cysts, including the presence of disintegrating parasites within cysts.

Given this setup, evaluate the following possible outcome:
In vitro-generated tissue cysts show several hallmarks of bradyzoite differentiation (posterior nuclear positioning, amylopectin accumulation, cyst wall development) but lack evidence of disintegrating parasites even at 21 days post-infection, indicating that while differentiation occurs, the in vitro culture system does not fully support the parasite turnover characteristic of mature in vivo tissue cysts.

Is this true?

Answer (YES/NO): NO